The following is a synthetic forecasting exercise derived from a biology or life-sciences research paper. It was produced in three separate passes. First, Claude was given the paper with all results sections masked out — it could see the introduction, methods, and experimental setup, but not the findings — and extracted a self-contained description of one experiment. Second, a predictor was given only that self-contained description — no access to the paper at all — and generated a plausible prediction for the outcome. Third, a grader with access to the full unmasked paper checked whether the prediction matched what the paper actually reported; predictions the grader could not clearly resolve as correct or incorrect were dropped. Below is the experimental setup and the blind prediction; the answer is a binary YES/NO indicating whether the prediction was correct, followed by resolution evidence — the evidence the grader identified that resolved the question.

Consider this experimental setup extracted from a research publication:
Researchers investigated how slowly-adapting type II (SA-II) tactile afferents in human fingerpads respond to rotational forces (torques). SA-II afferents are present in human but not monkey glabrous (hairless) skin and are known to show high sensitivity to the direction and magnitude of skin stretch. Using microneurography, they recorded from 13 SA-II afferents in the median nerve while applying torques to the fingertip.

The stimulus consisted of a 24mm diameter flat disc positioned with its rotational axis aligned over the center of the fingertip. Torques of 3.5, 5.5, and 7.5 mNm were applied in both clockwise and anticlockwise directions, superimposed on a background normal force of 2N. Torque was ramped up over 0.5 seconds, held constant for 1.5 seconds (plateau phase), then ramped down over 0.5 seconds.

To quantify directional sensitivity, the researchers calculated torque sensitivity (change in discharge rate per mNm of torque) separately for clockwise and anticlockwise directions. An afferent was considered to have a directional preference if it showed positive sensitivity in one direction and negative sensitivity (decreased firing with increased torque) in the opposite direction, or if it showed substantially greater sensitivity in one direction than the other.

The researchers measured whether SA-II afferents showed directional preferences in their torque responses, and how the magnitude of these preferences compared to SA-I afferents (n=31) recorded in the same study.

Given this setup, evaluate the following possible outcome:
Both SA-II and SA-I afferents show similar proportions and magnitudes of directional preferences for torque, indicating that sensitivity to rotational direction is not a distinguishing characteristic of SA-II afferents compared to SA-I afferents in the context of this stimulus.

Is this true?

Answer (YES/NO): NO